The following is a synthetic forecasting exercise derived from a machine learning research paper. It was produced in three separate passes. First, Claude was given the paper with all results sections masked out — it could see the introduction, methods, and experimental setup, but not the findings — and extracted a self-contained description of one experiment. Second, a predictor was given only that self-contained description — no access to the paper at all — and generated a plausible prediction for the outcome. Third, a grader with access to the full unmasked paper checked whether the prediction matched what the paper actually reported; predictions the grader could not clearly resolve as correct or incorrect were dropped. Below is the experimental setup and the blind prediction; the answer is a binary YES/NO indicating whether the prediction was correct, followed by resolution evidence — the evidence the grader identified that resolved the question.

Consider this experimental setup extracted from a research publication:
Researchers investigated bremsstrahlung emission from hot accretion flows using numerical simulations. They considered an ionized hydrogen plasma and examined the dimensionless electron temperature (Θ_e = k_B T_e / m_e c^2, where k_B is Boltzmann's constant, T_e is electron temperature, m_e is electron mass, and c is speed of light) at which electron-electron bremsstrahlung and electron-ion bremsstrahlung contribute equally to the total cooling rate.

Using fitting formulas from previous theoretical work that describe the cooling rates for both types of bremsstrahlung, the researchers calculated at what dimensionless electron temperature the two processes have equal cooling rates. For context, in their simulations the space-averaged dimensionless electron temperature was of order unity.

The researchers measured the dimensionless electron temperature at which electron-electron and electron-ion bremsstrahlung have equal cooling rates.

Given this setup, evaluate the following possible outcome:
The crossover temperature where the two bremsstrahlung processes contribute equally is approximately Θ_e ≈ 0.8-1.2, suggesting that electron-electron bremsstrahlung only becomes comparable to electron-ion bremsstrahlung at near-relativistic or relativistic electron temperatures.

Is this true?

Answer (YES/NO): NO